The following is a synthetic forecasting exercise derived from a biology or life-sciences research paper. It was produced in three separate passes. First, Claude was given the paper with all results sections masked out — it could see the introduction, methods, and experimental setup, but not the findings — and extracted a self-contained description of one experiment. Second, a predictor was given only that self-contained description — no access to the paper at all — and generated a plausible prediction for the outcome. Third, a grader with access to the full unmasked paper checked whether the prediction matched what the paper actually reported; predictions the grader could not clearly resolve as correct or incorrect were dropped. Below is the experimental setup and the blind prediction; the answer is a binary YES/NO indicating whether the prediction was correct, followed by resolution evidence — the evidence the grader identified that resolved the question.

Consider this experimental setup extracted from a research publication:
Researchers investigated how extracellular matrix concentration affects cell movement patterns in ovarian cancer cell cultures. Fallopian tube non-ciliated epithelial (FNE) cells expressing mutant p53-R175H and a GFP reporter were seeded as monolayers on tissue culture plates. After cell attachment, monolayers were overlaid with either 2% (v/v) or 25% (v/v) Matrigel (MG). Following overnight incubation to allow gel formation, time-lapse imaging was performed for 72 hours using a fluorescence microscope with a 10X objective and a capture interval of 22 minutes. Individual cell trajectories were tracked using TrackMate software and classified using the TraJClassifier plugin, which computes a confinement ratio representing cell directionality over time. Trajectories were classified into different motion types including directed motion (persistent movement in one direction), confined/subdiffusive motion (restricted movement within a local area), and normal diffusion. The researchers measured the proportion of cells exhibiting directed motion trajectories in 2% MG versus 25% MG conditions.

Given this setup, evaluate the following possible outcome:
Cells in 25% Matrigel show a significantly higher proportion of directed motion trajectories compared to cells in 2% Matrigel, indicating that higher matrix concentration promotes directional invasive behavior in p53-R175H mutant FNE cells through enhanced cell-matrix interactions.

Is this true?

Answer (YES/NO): NO